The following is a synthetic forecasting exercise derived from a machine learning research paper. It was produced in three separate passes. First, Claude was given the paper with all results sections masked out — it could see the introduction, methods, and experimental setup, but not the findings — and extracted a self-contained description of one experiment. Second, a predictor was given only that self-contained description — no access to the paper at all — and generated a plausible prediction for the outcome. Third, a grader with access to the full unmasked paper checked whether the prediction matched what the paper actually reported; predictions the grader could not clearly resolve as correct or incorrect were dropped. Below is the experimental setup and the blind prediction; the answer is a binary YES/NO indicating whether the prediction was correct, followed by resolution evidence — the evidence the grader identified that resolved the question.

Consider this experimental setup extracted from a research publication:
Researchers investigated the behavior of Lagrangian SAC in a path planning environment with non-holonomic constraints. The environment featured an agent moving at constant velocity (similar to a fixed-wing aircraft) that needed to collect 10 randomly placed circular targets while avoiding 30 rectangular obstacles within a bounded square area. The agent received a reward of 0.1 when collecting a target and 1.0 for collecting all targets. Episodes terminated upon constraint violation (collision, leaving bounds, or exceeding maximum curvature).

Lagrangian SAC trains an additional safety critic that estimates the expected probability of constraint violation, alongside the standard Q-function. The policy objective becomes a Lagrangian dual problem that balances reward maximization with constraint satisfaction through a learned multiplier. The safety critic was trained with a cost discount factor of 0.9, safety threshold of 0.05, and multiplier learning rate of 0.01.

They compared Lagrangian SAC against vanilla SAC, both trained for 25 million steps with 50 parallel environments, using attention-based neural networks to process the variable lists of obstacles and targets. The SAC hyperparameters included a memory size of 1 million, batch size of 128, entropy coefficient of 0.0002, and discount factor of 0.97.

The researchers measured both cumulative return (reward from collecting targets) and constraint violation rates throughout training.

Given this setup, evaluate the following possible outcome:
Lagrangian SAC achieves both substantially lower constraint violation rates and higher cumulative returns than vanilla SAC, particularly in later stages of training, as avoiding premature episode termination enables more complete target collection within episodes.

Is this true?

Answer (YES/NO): NO